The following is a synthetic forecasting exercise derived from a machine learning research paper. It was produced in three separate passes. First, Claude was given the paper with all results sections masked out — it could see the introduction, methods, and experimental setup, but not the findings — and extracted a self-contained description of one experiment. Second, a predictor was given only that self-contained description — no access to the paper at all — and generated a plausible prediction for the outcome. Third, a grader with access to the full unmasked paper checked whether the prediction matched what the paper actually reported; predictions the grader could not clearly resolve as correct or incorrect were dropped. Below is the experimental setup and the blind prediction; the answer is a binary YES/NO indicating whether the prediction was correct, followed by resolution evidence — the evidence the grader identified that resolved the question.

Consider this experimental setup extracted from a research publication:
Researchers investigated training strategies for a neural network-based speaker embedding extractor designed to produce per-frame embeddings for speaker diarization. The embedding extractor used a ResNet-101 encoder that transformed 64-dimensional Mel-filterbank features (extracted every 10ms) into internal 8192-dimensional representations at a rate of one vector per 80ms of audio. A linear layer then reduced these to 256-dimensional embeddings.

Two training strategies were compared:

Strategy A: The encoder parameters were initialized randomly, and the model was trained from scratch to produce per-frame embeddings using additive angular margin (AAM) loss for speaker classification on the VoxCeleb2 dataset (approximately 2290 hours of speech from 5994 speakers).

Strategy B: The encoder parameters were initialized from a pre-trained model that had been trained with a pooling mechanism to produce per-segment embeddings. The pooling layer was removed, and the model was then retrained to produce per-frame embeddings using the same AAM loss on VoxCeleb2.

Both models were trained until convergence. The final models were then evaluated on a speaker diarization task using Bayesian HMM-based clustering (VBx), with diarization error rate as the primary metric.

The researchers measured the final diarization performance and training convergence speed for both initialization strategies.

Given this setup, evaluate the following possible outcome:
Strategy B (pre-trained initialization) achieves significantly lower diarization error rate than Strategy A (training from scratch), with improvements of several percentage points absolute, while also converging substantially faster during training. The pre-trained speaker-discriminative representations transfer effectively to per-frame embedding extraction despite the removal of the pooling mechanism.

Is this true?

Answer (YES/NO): NO